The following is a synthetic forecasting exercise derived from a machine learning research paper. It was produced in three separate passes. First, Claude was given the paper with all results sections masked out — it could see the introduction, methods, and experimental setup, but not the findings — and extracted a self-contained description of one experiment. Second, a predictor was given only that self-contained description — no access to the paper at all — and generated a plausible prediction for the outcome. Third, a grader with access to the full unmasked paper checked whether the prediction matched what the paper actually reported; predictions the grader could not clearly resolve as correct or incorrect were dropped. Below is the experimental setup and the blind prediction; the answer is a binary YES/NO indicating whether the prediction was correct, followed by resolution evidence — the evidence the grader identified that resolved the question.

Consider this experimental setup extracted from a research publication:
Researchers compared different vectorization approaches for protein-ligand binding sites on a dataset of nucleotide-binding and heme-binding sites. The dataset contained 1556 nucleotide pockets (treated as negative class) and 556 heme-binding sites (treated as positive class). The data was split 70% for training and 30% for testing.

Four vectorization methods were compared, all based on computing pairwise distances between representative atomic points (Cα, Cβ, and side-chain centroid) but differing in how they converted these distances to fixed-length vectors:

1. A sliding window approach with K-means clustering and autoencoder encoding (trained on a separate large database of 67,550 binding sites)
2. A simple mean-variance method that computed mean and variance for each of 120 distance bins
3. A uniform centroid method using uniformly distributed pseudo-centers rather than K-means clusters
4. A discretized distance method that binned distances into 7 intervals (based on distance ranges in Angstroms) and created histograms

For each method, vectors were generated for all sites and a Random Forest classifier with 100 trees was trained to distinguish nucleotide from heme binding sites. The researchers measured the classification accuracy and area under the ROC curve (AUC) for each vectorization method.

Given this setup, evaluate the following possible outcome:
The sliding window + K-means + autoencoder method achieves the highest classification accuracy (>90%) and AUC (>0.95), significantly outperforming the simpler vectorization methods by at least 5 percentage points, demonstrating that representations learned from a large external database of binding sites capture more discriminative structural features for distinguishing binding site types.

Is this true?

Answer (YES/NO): NO